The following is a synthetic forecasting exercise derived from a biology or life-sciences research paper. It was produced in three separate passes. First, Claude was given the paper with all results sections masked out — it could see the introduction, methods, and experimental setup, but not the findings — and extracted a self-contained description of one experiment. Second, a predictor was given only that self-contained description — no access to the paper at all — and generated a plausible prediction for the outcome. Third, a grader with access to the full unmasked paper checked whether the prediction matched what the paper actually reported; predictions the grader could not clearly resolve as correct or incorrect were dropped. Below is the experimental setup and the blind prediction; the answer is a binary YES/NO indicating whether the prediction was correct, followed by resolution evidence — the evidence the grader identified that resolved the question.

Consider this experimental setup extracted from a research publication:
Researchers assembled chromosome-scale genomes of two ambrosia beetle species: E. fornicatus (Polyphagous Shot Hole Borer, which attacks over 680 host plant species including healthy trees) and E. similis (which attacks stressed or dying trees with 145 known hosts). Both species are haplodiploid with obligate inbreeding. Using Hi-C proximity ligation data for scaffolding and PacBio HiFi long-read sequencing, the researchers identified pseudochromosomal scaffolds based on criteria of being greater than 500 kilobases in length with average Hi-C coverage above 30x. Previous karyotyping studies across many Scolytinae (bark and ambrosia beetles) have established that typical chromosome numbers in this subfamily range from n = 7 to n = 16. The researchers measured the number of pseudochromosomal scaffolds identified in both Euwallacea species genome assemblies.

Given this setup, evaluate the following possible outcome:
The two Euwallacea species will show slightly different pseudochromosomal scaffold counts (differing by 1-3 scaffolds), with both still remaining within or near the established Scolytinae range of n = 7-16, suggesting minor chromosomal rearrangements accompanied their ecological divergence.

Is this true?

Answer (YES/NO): NO